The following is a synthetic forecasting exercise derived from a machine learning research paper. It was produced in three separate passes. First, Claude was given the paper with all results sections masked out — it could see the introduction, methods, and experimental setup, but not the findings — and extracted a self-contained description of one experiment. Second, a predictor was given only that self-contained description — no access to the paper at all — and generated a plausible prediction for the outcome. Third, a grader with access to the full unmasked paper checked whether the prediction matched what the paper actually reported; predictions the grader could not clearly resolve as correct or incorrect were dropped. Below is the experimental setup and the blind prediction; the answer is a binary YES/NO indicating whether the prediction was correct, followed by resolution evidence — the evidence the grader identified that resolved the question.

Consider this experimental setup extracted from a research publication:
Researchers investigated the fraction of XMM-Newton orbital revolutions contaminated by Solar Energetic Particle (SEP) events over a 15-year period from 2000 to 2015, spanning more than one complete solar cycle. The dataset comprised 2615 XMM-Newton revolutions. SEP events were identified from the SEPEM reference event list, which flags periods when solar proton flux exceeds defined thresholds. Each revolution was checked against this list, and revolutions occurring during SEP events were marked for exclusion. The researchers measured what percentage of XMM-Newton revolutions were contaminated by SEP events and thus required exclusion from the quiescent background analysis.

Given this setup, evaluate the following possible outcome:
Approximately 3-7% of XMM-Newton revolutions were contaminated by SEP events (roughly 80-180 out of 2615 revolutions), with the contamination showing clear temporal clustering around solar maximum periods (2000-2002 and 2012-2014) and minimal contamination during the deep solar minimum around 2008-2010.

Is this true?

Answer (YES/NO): NO